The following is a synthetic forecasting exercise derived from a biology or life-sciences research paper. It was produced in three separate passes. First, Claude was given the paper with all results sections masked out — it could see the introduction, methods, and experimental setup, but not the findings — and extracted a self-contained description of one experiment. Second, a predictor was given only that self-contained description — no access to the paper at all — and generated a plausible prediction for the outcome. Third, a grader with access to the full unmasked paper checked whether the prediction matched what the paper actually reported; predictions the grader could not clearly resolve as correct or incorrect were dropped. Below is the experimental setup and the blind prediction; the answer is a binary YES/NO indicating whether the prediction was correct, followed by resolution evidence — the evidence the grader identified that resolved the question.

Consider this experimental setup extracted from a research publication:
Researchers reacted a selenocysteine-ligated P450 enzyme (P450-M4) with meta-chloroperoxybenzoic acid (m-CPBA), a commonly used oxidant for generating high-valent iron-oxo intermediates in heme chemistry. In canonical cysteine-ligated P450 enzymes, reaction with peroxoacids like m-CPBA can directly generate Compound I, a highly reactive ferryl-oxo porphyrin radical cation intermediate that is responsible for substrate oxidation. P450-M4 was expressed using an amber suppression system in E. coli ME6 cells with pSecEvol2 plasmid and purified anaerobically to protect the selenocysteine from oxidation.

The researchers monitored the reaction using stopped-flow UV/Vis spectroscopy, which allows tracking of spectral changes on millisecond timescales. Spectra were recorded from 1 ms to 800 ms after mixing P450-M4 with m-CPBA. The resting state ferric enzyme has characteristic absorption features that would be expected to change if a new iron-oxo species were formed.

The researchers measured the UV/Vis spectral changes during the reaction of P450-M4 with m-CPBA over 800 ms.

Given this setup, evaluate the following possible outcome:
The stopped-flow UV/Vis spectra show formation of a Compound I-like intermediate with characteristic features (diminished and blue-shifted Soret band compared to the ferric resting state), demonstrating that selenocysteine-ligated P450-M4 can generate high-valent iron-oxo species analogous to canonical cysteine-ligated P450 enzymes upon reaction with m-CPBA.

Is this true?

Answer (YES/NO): NO